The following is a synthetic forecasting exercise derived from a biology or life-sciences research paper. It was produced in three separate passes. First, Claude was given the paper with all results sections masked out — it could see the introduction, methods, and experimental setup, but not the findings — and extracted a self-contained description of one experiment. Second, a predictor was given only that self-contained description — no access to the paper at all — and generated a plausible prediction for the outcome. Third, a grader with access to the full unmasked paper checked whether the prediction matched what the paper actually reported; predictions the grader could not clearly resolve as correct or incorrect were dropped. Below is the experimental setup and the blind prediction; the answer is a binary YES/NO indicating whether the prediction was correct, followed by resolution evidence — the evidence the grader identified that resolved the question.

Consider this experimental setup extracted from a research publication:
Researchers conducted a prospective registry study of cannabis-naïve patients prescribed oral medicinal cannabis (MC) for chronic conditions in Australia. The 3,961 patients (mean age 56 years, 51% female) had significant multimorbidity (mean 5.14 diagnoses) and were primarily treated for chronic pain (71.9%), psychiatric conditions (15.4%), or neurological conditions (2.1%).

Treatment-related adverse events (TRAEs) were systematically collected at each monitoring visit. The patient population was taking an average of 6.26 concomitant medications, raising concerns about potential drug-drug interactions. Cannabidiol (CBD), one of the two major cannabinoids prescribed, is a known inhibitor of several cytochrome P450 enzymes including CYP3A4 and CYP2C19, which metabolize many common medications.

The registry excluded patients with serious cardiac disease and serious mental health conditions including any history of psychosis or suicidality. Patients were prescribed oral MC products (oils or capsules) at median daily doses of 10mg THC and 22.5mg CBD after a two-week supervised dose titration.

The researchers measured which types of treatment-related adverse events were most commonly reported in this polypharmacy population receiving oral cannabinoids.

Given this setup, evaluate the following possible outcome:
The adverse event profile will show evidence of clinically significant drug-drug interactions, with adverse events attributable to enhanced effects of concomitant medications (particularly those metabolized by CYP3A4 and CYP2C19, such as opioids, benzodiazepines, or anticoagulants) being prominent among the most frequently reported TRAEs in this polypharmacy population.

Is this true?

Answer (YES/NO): NO